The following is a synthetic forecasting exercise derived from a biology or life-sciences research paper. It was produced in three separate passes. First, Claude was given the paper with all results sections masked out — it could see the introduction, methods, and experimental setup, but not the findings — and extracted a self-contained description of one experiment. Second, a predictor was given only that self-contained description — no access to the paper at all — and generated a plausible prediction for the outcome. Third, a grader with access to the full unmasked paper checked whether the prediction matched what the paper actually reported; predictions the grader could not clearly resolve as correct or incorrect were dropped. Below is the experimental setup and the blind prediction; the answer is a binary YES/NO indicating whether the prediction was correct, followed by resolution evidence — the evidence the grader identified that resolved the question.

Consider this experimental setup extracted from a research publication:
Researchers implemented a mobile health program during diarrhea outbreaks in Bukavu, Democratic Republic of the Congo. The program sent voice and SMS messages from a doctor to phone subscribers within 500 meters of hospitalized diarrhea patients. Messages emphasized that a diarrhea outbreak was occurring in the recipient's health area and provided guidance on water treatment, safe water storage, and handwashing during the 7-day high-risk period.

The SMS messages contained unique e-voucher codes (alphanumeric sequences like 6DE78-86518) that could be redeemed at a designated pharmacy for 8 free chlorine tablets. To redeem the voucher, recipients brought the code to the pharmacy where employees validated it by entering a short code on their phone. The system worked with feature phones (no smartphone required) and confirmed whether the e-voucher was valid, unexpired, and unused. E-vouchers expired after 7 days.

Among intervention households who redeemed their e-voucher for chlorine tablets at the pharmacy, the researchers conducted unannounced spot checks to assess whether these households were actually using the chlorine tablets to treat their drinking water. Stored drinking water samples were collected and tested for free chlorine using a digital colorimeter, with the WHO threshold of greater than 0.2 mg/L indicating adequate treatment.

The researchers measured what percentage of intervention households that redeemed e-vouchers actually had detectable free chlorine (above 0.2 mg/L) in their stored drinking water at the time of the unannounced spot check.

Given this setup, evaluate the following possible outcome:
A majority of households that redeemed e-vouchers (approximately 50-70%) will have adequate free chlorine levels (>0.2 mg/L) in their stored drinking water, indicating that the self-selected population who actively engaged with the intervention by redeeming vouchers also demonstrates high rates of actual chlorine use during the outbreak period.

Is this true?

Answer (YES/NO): YES